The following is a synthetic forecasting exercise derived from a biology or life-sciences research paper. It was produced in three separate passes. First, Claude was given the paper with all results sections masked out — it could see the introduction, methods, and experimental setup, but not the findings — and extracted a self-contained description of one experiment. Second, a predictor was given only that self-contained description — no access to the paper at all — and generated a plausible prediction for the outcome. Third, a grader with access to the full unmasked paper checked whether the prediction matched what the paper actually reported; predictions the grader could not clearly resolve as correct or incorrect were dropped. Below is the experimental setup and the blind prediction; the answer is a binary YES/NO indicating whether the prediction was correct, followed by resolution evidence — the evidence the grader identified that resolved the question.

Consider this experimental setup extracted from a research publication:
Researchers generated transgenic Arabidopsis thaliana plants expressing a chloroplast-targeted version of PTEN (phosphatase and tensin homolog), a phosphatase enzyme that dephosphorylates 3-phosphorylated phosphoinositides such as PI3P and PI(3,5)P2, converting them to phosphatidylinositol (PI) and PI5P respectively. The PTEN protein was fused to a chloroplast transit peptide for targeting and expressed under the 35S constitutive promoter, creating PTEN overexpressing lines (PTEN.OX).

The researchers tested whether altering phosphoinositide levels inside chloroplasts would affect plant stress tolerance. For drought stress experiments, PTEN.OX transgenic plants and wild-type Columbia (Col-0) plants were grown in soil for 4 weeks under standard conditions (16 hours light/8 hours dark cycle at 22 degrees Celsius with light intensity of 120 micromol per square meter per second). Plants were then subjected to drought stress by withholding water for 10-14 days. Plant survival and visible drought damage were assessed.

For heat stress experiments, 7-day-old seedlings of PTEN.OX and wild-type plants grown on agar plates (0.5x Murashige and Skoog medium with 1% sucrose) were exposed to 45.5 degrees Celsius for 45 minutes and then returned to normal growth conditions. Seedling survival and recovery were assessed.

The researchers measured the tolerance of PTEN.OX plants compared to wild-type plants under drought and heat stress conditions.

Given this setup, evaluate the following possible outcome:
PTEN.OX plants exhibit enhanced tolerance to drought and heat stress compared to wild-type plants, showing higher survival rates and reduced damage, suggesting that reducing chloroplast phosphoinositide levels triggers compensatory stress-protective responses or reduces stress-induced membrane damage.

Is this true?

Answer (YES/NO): NO